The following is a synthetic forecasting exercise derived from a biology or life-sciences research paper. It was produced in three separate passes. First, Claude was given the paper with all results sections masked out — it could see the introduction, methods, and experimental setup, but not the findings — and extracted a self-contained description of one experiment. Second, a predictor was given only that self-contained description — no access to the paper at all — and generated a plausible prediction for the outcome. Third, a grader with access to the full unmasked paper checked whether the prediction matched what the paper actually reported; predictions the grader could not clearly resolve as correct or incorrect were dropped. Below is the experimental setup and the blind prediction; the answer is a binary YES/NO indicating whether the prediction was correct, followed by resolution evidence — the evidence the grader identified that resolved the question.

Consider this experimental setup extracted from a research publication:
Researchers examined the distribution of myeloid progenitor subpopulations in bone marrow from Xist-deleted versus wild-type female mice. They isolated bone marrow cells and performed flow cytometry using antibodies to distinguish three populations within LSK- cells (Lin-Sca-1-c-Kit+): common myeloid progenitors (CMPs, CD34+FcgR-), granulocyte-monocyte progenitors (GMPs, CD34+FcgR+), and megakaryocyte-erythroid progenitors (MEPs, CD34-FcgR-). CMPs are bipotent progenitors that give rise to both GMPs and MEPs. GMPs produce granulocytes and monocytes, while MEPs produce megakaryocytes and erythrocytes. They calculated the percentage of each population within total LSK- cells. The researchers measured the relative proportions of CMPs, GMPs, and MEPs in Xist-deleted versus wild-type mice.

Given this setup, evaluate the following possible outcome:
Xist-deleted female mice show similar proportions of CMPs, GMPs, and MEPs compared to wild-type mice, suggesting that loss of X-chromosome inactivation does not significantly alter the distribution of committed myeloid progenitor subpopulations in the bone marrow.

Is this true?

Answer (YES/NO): YES